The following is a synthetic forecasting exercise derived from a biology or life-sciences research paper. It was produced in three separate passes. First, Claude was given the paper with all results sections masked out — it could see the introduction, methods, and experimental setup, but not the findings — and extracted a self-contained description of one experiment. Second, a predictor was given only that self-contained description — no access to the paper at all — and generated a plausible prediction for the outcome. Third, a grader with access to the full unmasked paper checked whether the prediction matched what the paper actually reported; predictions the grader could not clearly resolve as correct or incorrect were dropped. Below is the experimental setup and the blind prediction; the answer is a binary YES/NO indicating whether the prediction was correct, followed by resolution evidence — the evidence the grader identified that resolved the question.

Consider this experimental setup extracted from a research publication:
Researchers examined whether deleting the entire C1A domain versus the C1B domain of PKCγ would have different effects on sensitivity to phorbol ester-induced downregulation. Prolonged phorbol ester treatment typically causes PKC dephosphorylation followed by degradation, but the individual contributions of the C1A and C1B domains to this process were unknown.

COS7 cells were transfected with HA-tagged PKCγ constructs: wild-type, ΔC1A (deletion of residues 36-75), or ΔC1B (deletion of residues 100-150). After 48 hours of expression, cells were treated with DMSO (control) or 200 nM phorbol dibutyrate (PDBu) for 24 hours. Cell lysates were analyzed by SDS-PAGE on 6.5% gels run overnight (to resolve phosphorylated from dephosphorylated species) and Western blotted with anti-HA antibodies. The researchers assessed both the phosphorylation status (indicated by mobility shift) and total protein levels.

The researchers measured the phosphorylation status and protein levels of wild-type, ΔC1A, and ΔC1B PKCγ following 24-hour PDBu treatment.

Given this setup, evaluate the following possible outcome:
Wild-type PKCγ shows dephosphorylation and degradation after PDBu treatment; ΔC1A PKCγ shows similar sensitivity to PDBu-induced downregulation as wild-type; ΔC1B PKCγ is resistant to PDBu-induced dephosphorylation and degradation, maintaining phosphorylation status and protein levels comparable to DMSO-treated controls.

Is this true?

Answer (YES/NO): NO